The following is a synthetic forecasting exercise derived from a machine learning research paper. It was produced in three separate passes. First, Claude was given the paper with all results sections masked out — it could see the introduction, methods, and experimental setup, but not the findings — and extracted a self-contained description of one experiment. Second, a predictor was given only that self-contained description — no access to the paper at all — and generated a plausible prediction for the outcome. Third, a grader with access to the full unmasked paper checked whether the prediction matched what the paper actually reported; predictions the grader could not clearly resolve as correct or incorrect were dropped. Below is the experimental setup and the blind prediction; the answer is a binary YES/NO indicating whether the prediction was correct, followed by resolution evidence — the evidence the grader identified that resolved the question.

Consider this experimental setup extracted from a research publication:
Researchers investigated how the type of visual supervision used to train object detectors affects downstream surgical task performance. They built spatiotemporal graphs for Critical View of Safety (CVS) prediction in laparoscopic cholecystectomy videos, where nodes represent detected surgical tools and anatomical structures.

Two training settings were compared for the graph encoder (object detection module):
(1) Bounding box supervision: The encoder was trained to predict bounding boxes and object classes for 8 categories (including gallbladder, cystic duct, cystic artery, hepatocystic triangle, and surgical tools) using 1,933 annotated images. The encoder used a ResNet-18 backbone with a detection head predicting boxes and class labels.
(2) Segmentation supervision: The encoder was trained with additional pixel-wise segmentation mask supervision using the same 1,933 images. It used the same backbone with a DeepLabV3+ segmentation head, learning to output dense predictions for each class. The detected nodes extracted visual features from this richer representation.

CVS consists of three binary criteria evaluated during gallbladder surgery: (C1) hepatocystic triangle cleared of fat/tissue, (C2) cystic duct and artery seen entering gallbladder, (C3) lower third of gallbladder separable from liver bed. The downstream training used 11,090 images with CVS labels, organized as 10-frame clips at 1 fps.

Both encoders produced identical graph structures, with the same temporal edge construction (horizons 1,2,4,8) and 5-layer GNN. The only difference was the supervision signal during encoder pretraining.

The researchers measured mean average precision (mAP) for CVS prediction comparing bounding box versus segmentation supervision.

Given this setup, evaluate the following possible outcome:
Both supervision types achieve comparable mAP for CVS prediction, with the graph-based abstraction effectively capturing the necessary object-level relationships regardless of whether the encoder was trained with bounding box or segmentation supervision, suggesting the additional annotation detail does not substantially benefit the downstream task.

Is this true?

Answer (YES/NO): NO